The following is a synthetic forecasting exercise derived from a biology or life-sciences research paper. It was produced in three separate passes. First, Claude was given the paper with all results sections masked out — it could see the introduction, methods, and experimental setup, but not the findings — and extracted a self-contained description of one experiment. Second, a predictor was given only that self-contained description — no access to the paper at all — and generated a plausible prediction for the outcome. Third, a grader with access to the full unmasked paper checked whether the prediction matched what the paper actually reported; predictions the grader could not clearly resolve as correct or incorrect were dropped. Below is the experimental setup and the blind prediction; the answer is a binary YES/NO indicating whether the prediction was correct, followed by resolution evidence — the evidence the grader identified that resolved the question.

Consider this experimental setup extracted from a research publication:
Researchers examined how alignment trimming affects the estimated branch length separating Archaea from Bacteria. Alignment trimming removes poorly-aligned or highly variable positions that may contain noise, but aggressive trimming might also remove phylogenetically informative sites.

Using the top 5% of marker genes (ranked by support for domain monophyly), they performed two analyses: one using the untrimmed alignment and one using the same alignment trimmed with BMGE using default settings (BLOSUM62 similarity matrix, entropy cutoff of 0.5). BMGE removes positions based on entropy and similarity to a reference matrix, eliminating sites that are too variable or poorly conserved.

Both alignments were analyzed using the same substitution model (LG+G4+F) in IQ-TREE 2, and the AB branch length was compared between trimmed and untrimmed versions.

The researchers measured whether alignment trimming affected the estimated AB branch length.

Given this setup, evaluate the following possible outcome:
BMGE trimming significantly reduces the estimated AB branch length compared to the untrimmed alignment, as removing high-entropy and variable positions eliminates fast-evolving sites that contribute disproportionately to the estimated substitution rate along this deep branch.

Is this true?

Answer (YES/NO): NO